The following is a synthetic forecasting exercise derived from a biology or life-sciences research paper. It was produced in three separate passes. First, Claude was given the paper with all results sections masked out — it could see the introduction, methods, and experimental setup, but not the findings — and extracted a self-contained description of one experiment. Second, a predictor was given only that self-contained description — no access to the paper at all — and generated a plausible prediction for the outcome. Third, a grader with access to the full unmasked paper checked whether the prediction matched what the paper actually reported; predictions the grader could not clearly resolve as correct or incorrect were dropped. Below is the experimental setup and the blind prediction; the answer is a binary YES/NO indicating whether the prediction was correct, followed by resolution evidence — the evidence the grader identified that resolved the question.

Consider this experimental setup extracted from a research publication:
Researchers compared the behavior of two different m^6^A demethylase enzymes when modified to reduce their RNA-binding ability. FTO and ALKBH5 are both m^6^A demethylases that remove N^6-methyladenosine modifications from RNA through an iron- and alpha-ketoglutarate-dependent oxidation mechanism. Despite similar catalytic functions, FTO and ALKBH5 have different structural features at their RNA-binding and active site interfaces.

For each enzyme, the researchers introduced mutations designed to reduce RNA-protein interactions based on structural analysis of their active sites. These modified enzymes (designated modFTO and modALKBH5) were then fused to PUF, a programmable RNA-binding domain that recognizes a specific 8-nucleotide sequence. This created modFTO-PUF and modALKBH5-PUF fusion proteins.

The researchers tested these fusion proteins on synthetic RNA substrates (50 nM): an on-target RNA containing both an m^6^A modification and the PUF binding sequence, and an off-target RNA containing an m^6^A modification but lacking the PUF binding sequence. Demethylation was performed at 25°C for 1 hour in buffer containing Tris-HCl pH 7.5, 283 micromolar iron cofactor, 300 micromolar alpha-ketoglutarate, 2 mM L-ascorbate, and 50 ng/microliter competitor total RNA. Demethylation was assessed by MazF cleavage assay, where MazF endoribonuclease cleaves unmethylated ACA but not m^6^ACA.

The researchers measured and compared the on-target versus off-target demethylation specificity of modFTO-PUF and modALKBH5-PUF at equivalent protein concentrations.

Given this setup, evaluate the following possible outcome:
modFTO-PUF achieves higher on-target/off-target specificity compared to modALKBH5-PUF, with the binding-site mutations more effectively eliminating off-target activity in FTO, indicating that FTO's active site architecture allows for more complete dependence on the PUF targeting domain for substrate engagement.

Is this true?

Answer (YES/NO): NO